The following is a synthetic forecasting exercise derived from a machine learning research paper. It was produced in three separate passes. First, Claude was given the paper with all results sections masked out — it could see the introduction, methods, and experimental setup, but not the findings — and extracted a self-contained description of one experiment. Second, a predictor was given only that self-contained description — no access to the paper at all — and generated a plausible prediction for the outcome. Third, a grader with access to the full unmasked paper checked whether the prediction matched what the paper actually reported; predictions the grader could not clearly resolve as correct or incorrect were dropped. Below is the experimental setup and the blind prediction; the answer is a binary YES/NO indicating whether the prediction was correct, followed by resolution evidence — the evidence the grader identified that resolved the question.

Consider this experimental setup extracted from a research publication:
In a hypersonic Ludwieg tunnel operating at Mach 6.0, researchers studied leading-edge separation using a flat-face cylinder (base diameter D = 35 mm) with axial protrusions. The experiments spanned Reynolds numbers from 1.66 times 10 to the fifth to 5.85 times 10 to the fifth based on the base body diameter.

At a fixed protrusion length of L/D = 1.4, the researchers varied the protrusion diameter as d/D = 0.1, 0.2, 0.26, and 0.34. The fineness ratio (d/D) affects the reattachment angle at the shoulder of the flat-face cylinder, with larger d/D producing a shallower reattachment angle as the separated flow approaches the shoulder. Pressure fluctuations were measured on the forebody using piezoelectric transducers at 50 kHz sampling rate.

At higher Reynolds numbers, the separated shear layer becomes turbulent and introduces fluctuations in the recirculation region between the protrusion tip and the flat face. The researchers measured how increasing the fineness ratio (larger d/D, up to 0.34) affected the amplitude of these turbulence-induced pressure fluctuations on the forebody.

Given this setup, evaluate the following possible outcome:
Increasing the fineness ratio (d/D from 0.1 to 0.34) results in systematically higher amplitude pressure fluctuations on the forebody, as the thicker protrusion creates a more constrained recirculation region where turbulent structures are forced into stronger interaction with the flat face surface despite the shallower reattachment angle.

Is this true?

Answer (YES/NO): NO